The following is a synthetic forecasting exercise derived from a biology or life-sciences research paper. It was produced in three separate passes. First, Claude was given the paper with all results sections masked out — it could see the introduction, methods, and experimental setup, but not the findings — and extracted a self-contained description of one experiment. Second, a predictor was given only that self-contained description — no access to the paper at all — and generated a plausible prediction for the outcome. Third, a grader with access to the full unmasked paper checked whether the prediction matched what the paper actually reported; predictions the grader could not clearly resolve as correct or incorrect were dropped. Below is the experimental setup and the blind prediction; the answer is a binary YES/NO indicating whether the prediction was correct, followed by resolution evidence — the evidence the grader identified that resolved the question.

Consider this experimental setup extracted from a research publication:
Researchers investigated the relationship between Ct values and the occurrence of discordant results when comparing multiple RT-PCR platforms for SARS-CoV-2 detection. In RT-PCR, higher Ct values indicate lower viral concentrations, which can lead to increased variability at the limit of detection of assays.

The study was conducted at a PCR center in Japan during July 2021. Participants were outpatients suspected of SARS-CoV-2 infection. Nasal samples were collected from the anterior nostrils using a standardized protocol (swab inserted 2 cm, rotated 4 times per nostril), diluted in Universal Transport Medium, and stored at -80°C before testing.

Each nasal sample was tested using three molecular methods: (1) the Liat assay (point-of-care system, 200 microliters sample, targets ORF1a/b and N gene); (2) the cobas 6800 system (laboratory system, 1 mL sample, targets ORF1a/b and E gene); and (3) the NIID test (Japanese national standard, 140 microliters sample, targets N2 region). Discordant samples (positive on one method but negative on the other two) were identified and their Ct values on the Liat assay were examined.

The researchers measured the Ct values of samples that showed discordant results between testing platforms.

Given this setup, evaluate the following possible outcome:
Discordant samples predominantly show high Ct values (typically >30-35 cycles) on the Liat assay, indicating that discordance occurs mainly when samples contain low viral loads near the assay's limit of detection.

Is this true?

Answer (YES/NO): YES